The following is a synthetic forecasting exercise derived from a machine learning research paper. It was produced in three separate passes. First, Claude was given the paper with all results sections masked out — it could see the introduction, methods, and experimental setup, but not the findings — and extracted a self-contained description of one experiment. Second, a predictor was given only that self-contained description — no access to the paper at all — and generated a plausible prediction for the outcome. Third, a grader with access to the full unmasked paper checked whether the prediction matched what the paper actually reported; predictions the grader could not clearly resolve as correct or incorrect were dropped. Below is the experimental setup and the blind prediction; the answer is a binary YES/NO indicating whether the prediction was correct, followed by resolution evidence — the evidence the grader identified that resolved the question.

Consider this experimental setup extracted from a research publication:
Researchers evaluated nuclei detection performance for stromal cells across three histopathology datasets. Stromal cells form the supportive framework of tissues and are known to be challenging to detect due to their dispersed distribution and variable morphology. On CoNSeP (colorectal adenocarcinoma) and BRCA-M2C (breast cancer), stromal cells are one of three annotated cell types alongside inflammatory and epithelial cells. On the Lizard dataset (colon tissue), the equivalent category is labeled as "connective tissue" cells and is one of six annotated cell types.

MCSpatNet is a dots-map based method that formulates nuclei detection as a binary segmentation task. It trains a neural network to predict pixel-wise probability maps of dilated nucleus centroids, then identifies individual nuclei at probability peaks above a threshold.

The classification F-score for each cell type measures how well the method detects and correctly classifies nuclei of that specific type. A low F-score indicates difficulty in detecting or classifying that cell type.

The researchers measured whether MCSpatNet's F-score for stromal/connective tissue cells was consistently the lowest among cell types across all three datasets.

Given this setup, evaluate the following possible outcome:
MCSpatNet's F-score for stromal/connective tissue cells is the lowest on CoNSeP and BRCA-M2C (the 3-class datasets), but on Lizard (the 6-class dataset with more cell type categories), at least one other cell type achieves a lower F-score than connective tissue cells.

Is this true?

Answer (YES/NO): YES